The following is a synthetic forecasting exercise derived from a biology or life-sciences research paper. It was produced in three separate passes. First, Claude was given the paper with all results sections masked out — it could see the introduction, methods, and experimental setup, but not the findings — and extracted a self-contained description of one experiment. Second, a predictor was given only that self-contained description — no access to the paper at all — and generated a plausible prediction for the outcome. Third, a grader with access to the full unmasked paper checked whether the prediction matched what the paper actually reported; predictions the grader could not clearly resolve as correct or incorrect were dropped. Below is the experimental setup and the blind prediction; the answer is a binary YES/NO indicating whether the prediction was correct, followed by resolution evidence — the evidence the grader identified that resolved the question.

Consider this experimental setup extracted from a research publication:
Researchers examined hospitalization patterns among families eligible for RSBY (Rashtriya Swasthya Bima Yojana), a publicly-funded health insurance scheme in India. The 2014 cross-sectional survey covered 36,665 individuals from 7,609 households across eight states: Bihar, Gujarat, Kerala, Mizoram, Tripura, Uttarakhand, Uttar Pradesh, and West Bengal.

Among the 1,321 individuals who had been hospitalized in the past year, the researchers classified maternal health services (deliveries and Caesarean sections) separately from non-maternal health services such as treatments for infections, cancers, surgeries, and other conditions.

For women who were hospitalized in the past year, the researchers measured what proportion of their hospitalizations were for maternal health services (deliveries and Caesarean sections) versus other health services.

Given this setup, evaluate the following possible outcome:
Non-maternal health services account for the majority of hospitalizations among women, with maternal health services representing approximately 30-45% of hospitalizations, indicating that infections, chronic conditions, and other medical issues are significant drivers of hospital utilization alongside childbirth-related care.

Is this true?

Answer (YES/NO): NO